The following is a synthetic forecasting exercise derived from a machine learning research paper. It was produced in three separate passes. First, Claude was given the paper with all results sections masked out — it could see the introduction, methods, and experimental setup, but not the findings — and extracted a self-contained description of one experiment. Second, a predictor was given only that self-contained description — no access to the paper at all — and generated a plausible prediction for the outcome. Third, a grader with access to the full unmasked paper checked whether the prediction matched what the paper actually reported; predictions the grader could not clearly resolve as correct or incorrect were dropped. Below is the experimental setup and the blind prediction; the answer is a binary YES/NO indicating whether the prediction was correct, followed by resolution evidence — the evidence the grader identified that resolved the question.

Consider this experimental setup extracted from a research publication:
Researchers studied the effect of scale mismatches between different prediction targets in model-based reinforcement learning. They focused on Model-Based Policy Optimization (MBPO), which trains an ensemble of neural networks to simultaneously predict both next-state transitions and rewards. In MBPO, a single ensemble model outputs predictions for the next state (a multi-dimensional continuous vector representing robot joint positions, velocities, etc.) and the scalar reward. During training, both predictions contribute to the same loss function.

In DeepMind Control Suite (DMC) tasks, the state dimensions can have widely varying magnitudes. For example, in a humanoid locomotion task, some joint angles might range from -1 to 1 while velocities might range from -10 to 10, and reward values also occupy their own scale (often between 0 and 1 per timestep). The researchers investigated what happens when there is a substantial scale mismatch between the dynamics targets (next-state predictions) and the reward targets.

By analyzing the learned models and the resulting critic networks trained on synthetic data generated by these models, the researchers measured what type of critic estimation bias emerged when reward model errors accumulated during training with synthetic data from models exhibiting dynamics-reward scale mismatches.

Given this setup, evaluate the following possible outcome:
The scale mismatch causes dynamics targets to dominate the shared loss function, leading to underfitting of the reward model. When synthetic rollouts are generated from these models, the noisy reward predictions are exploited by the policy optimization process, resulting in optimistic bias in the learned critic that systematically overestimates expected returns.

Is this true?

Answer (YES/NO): NO